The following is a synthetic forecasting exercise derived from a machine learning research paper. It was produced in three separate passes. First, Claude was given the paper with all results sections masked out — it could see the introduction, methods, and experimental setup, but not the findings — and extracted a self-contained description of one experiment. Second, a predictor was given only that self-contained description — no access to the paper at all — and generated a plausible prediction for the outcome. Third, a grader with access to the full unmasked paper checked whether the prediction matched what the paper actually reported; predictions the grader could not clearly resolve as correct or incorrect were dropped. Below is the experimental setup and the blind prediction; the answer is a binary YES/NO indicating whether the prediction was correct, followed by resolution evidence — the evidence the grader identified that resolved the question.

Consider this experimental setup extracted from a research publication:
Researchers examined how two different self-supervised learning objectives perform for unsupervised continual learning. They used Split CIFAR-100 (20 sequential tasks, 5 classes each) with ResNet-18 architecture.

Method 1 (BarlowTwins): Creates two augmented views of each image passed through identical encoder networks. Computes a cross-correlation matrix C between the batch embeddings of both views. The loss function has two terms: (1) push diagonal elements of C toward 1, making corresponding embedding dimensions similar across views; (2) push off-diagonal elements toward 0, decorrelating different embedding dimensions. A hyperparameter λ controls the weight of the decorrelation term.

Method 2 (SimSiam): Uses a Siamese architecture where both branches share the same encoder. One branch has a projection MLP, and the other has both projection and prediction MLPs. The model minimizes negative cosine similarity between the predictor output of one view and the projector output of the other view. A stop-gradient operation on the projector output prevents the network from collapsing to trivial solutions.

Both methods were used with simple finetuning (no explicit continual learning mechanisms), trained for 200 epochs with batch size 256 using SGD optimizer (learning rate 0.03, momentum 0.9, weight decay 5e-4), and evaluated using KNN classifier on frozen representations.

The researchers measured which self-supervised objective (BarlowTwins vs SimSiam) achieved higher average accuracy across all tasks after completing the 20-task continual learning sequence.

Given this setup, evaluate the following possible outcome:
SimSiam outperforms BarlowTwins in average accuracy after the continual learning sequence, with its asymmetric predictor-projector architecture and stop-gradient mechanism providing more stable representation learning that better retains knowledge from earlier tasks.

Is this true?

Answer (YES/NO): NO